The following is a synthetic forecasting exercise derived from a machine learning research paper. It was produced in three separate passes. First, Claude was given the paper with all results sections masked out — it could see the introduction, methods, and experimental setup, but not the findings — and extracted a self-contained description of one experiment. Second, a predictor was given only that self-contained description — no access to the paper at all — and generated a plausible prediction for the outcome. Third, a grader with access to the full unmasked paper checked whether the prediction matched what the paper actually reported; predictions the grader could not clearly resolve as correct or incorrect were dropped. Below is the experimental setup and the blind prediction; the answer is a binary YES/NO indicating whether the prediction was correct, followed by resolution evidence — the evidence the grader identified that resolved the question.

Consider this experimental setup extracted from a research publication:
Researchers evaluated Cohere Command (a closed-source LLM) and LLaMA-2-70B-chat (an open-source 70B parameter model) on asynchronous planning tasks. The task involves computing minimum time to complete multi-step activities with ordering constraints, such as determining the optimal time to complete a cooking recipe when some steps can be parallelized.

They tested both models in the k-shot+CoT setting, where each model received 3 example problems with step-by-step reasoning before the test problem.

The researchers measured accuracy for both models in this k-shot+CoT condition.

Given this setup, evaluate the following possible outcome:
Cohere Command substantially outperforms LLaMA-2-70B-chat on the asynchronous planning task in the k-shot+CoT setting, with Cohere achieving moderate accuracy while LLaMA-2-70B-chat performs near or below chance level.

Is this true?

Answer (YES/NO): NO